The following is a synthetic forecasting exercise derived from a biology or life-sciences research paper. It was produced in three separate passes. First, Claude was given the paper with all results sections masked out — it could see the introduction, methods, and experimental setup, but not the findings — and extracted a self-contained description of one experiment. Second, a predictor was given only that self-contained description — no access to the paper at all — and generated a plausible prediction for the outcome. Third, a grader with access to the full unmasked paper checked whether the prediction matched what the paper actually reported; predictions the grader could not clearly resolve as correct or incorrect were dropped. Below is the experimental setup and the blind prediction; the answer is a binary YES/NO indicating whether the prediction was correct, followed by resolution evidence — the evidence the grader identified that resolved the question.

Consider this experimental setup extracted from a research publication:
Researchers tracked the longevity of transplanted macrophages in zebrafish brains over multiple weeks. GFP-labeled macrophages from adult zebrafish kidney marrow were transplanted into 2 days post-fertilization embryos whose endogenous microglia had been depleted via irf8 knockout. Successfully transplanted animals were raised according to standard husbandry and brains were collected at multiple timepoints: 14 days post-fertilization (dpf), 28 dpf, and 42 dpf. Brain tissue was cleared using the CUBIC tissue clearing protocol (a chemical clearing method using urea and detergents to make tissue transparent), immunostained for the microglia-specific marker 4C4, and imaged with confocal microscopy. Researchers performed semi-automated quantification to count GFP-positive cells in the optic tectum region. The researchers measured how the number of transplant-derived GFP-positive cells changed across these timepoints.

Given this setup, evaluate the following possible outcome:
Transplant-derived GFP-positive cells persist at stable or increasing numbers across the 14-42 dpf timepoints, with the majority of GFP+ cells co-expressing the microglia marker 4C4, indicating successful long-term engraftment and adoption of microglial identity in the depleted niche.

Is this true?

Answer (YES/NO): NO